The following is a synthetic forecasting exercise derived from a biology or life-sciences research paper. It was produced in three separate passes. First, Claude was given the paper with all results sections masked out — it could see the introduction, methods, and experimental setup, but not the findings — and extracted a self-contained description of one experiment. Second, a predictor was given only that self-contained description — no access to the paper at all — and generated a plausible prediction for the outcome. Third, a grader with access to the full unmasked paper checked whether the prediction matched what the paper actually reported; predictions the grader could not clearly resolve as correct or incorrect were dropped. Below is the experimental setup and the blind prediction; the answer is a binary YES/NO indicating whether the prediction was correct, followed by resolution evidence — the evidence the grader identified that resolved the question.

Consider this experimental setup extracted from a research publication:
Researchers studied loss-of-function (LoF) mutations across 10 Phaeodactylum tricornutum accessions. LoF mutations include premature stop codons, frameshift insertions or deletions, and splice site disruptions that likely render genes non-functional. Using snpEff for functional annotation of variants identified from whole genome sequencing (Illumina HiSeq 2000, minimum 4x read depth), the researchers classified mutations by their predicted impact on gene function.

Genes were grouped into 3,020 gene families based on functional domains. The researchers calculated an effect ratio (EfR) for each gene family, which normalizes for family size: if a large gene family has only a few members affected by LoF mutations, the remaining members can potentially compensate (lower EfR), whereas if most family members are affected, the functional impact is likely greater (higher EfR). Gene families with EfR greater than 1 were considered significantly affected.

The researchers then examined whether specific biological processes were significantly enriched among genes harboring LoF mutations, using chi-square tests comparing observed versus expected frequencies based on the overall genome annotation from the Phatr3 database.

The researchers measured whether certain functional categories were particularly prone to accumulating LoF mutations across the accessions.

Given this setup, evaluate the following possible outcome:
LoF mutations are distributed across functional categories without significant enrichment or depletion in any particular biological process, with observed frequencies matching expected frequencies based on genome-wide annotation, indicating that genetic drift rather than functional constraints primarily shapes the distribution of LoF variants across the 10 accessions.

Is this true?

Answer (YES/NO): NO